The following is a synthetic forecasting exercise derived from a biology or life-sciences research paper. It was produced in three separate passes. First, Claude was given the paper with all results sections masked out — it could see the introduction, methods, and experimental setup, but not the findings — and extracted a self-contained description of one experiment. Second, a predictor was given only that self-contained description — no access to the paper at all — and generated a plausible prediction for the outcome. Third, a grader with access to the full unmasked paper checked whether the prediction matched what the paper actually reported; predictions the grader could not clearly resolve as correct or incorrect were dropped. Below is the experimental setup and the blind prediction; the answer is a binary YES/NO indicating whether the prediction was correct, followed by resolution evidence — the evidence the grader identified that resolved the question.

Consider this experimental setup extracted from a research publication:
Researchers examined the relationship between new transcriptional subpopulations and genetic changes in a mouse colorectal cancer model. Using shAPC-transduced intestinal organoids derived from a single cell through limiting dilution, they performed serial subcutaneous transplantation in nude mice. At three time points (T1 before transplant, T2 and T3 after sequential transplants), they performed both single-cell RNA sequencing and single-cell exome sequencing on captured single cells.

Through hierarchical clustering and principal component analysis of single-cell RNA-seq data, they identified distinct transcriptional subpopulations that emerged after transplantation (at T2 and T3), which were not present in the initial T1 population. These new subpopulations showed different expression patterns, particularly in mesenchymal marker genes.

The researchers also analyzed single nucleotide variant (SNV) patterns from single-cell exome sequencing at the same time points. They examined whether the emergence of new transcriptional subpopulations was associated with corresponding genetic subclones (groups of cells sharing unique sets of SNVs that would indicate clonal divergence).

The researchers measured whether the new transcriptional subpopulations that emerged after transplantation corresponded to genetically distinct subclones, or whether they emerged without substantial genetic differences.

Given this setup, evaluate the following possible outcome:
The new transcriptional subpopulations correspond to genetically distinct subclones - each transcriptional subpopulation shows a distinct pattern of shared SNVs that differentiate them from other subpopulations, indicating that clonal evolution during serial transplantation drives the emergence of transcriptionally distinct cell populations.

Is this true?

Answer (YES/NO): NO